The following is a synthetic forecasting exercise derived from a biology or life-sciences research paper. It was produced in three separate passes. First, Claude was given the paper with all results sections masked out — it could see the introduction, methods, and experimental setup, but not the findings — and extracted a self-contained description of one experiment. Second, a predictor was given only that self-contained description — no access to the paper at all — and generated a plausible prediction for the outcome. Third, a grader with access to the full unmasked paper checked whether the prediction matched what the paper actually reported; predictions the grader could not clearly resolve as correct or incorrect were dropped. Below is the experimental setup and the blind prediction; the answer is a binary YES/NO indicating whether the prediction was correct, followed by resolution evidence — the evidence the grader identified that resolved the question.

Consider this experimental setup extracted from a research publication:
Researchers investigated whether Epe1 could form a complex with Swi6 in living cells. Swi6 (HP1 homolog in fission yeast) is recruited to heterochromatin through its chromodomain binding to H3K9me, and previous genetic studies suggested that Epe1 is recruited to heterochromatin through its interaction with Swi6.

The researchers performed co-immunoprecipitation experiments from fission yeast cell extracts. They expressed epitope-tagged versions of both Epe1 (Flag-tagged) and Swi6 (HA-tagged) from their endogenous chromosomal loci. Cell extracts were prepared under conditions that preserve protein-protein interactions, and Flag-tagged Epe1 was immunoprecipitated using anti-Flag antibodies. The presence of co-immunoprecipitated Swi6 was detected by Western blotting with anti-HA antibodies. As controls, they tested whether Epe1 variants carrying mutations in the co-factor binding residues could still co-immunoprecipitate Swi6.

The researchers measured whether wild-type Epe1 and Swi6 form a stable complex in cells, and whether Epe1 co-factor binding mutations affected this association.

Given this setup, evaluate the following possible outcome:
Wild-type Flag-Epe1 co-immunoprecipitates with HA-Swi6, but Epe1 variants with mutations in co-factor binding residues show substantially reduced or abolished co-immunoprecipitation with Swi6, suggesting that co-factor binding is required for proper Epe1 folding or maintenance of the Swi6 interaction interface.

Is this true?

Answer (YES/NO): YES